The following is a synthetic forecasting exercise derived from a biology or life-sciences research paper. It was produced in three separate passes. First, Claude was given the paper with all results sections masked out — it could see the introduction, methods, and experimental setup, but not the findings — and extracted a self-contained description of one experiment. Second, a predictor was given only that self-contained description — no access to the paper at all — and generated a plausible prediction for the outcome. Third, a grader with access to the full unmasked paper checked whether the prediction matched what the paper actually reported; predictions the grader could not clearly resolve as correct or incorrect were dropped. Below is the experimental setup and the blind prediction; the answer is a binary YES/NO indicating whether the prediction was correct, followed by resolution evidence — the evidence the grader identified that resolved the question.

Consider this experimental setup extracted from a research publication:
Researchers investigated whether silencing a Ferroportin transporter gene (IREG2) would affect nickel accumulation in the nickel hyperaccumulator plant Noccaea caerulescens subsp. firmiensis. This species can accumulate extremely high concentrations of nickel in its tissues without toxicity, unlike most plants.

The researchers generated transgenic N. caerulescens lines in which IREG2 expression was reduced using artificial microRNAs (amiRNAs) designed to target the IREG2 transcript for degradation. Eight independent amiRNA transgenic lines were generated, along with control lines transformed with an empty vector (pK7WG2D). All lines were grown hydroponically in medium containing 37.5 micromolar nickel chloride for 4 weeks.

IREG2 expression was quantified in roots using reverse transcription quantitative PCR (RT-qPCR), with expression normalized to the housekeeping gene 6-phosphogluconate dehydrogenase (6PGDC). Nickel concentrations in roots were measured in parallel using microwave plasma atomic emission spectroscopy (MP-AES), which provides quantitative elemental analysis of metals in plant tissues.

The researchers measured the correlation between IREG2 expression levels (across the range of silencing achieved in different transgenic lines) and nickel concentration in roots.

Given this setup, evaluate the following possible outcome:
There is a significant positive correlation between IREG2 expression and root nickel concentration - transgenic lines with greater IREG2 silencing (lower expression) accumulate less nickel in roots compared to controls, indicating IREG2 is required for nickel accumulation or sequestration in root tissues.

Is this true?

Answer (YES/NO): YES